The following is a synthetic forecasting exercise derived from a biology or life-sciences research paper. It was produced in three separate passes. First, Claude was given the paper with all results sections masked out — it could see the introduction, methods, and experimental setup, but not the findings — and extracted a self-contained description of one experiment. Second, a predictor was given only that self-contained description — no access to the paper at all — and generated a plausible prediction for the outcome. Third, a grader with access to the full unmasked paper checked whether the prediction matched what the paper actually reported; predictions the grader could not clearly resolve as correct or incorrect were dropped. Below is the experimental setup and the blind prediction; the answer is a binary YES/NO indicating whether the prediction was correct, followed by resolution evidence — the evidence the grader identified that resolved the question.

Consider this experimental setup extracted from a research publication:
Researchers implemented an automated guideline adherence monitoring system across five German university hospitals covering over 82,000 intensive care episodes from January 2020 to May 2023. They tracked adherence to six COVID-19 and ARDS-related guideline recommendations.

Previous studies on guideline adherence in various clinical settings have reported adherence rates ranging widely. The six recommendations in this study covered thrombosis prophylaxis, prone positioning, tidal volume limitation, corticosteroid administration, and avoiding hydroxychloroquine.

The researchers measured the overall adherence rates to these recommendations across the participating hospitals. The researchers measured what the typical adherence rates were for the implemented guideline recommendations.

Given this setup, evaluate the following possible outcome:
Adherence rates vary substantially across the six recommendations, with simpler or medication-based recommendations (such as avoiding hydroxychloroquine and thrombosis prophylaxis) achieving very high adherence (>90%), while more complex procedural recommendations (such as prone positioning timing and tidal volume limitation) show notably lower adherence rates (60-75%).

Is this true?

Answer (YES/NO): NO